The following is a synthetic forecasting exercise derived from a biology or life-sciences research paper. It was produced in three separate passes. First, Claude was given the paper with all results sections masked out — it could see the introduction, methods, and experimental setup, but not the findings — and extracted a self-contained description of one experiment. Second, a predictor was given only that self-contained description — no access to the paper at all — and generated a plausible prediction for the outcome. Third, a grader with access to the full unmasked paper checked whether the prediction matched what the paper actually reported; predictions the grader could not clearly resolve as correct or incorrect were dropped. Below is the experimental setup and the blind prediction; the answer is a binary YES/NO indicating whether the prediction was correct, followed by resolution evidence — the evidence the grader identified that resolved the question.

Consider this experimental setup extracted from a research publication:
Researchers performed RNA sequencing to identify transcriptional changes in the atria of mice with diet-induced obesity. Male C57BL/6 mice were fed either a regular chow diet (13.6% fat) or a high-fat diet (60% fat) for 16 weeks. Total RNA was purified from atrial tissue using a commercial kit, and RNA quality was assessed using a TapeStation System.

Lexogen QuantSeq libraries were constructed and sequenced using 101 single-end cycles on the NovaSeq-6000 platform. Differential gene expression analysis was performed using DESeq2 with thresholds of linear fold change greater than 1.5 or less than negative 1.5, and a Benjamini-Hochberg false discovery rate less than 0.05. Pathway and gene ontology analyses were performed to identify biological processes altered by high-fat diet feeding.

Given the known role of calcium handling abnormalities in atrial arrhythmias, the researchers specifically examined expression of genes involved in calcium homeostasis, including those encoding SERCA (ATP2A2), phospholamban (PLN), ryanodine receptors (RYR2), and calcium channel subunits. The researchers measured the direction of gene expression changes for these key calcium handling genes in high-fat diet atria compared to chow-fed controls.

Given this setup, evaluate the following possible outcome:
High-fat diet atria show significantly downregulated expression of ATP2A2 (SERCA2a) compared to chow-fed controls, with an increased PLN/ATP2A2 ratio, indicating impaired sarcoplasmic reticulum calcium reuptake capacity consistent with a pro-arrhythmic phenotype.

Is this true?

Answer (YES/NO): NO